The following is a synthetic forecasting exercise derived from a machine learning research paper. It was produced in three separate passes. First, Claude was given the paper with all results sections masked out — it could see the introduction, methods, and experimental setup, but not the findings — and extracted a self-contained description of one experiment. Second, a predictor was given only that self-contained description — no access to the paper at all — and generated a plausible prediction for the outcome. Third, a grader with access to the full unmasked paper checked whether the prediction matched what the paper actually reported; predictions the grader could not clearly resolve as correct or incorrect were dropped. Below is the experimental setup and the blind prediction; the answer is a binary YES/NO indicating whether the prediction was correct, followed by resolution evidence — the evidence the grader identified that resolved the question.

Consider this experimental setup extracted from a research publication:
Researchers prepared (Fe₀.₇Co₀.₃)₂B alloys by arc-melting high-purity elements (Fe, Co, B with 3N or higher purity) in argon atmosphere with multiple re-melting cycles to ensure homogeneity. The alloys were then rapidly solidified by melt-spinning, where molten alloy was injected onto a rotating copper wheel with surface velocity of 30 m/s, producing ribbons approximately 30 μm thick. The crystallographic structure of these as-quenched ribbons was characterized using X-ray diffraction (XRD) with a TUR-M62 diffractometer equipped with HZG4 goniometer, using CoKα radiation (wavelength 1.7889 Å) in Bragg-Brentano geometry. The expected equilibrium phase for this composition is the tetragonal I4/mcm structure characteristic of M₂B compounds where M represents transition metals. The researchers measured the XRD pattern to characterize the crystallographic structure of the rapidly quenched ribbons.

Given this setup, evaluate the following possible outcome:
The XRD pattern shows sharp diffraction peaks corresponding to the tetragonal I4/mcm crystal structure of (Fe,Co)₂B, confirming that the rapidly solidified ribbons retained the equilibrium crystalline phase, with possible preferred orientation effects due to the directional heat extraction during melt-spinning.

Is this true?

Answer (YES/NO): NO